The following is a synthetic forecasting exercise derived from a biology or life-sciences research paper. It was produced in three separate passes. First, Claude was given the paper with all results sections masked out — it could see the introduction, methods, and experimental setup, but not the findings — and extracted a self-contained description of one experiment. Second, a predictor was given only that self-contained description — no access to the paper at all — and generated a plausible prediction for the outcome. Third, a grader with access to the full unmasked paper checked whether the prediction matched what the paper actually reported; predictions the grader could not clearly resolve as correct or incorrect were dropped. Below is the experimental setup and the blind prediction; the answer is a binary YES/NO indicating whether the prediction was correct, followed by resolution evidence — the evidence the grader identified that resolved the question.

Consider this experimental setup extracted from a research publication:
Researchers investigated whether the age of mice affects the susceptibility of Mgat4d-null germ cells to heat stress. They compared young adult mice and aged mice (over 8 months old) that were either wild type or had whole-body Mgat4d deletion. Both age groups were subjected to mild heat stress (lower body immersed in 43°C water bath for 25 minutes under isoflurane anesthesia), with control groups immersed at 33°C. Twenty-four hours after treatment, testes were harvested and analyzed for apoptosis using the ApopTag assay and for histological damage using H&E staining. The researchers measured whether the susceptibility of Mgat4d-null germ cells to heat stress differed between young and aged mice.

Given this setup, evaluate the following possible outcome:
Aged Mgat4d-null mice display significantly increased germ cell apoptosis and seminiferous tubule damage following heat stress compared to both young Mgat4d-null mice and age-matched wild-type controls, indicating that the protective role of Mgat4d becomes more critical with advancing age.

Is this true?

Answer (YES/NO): YES